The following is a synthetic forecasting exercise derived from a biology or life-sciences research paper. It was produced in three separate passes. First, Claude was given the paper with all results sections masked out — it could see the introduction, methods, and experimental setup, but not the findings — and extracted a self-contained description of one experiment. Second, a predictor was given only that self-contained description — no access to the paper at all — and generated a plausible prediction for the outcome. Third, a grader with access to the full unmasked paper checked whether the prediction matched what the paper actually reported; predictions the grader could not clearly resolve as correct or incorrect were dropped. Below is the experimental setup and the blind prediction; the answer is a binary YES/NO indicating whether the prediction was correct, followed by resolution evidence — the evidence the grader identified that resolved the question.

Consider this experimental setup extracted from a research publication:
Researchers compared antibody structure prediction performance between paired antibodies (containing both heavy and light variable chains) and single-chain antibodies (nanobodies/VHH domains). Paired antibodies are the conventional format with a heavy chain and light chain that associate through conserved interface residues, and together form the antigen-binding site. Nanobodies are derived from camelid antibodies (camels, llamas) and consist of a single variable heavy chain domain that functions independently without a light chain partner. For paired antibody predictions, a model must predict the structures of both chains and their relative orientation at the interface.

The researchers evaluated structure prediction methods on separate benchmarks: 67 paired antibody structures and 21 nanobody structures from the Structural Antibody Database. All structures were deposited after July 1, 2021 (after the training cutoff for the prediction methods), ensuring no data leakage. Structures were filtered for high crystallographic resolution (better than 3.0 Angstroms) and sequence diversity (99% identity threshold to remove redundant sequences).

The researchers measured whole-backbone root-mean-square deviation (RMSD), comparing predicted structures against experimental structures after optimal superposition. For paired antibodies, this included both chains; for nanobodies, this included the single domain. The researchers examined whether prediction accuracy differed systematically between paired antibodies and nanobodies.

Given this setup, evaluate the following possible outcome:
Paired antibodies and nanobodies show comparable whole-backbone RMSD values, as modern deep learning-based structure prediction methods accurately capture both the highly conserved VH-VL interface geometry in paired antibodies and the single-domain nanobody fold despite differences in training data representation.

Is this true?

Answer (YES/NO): NO